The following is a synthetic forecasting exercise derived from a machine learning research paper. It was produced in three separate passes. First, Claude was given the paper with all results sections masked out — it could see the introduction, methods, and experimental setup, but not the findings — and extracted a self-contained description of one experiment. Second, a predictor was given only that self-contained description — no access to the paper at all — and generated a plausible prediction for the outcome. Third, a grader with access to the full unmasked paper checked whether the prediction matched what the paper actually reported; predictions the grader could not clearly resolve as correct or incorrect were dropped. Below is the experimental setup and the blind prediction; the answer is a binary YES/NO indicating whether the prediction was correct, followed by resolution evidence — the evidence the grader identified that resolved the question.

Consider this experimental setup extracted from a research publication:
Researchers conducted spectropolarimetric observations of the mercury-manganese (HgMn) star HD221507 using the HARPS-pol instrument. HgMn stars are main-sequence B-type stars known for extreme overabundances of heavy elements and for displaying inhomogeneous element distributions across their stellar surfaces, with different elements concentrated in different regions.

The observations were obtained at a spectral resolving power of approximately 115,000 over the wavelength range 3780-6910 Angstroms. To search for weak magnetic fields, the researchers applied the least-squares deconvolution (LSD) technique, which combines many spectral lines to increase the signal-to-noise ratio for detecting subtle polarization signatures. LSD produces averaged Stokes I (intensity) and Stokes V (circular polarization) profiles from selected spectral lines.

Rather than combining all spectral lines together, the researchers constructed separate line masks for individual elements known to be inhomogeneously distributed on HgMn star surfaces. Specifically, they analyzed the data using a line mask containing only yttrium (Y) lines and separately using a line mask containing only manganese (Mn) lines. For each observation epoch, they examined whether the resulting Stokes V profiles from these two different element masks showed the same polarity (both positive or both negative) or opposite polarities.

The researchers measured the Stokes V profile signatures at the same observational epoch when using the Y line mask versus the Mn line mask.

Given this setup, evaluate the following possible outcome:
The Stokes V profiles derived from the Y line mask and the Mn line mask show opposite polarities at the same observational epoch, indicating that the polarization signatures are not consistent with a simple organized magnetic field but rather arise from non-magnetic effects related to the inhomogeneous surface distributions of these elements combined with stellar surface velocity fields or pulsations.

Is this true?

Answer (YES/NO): NO